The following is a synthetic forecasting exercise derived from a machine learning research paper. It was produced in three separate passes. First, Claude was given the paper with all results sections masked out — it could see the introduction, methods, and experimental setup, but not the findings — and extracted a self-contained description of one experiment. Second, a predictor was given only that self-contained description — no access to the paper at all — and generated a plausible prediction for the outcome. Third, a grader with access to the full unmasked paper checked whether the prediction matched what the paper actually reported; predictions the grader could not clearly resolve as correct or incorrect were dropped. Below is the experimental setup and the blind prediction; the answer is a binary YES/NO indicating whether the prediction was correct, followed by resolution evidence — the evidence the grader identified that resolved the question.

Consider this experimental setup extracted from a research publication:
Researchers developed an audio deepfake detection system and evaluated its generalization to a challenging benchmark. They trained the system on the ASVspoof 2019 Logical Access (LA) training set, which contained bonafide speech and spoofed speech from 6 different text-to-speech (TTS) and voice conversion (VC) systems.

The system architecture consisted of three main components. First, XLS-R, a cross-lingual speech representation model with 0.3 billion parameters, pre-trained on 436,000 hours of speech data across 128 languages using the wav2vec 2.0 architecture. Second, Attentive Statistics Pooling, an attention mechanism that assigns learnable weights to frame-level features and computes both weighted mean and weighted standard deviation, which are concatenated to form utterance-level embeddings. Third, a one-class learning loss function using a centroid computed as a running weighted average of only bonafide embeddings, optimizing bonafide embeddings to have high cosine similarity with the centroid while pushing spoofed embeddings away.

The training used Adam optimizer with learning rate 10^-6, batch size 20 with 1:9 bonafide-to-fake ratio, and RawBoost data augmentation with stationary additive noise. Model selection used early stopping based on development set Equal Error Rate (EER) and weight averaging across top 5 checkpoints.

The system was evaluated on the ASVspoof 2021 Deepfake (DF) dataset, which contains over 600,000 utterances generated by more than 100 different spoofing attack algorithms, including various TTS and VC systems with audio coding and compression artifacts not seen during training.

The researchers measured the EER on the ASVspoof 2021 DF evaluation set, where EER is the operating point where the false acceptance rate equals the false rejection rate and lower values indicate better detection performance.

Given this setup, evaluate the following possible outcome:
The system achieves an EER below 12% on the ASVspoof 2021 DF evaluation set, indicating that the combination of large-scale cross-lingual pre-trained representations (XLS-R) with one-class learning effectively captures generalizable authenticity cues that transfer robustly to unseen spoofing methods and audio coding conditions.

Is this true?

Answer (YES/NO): YES